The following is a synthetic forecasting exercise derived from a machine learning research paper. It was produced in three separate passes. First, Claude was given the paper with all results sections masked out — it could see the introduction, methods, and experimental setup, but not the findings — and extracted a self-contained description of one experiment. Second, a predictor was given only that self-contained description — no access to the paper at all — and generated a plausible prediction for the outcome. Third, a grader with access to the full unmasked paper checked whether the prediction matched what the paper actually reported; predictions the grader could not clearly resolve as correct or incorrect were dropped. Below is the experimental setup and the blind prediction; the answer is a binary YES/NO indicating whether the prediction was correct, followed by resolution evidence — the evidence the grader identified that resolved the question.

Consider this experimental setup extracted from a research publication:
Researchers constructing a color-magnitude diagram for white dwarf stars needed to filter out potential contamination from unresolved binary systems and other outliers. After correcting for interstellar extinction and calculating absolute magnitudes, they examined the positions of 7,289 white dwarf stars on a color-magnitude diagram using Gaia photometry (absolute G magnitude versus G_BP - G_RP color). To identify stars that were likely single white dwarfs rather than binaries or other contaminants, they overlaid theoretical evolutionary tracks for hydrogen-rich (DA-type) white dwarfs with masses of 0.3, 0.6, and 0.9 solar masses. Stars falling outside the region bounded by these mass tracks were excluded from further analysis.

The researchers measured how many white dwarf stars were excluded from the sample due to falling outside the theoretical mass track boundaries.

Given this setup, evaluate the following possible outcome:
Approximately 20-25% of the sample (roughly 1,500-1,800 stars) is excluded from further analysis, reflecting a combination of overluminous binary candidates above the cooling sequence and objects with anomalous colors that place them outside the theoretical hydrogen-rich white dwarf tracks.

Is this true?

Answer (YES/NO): YES